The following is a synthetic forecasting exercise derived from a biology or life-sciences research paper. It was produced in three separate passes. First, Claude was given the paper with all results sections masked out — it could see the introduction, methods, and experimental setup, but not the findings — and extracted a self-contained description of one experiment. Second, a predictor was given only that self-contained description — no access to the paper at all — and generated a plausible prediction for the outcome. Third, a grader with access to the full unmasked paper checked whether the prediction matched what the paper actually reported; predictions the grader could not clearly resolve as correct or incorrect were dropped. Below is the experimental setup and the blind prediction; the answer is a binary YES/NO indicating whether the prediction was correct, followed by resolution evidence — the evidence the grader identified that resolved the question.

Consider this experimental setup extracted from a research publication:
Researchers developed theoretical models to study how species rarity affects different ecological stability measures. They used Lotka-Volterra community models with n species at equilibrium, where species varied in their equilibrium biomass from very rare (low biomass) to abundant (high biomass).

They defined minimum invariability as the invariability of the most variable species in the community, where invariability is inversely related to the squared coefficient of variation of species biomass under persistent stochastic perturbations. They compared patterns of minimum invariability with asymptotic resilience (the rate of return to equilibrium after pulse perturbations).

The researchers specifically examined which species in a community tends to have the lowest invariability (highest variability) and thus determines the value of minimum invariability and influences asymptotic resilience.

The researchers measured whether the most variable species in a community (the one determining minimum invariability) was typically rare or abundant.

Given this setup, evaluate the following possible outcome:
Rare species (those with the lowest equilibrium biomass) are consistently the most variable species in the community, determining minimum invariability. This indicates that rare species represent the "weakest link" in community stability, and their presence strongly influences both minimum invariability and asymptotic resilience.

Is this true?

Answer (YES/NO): YES